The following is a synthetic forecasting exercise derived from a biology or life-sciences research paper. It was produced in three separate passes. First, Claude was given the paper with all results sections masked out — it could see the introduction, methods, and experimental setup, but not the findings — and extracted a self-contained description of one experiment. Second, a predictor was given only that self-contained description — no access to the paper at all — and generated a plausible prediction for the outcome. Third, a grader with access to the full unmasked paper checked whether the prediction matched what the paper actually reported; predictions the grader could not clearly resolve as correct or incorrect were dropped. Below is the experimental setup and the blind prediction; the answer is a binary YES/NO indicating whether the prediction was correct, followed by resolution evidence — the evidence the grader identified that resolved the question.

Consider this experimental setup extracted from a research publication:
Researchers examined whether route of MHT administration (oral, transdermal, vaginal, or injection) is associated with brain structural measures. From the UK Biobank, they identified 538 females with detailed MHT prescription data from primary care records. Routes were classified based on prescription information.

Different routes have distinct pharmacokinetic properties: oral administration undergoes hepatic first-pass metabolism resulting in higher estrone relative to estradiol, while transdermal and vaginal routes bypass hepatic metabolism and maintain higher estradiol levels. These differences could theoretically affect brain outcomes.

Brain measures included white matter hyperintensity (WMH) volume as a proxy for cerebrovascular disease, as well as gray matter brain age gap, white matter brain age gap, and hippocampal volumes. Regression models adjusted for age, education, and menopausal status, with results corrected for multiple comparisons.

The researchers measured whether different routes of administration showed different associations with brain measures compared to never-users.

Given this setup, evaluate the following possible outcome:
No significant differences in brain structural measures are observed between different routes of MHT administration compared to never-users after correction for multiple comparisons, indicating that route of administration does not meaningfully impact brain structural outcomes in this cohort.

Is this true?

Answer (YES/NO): YES